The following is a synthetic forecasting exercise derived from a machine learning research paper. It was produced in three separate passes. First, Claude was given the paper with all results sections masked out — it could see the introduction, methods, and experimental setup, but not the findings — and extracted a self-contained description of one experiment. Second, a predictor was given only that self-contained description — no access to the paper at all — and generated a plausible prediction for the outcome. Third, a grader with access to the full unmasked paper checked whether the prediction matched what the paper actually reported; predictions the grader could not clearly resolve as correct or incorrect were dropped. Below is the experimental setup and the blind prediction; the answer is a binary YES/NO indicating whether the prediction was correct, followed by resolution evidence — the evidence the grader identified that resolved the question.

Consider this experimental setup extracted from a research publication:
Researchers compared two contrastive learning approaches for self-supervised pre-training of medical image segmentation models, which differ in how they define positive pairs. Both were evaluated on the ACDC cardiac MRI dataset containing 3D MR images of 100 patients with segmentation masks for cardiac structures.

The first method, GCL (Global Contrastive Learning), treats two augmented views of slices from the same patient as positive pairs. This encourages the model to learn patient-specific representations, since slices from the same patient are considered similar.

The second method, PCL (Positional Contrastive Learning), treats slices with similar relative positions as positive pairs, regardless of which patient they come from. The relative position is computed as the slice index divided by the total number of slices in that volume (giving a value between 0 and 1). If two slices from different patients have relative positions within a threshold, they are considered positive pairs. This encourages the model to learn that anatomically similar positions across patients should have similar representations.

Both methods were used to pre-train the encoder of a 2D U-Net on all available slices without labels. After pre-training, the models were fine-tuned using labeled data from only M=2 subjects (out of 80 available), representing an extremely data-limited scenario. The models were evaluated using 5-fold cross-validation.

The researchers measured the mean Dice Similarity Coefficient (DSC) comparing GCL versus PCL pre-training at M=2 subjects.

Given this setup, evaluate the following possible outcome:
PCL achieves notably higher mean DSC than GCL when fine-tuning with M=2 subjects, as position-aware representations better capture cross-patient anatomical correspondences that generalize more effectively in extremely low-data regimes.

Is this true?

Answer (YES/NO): YES